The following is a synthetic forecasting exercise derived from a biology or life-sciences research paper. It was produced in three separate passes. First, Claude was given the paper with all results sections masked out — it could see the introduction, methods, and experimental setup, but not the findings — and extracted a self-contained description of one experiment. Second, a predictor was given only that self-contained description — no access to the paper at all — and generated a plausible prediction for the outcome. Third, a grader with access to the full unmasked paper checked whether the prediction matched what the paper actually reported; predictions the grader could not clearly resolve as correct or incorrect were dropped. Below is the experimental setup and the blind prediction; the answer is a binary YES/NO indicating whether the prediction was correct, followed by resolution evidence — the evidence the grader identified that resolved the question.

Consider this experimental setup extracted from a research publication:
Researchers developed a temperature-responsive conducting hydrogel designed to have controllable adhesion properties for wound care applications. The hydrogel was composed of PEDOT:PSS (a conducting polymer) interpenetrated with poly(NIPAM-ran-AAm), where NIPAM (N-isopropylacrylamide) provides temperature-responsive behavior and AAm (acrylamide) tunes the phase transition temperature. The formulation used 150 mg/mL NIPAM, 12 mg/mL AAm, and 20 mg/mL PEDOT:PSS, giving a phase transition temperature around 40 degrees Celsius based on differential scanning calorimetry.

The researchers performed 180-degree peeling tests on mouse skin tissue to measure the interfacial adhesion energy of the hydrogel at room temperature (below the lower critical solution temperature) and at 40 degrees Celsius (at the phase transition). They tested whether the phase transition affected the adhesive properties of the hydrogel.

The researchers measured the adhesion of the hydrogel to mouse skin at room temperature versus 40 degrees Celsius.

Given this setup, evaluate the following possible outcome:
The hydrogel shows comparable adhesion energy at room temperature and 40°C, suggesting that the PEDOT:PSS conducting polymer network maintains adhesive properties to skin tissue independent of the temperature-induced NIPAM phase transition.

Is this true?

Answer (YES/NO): NO